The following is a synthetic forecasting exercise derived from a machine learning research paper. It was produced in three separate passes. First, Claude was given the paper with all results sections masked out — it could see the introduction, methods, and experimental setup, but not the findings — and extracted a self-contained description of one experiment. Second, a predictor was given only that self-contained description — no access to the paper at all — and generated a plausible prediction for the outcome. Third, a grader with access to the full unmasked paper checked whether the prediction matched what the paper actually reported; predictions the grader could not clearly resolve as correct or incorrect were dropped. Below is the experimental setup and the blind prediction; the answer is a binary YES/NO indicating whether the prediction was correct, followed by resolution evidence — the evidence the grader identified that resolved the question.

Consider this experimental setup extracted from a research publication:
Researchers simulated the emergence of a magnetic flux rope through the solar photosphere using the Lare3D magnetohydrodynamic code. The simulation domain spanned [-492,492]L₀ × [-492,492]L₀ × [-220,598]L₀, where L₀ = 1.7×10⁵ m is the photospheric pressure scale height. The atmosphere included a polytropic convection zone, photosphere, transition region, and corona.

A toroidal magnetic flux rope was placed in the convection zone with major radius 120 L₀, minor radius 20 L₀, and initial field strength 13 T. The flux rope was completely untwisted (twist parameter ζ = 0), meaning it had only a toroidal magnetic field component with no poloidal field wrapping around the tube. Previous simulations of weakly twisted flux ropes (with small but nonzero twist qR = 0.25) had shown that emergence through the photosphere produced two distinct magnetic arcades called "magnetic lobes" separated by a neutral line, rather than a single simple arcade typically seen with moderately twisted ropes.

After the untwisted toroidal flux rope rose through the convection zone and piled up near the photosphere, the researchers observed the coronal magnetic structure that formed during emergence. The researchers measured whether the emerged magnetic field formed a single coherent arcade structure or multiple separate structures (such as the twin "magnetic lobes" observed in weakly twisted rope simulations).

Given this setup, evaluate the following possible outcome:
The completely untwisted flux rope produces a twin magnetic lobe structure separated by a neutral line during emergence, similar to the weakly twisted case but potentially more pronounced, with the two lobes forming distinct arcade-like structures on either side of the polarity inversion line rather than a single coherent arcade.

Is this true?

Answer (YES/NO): YES